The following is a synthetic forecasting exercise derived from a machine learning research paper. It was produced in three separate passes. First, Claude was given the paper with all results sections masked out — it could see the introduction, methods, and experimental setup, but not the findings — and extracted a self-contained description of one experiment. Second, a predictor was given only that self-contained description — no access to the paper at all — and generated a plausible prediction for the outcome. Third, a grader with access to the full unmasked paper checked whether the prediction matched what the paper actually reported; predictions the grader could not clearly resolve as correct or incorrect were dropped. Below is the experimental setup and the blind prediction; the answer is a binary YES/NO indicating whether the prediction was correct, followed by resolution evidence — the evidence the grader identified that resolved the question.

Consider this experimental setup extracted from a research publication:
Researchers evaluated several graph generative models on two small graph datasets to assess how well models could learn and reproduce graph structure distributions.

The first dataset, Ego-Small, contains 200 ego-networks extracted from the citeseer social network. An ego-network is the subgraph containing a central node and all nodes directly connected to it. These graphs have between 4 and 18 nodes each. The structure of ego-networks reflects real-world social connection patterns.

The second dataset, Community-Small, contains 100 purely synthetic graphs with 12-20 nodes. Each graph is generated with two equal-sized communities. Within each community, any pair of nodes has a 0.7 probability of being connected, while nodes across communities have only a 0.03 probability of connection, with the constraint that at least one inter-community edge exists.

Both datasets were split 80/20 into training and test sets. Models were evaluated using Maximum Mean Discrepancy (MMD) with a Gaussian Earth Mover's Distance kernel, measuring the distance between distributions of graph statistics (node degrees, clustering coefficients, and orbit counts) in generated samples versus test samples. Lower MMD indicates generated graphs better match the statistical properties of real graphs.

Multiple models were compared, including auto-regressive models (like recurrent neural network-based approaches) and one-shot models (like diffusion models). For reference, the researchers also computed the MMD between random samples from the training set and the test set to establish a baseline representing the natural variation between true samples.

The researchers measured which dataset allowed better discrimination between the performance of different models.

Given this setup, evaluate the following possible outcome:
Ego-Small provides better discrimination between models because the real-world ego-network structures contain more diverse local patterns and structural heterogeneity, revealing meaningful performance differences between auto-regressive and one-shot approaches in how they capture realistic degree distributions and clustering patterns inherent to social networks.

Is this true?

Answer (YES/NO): NO